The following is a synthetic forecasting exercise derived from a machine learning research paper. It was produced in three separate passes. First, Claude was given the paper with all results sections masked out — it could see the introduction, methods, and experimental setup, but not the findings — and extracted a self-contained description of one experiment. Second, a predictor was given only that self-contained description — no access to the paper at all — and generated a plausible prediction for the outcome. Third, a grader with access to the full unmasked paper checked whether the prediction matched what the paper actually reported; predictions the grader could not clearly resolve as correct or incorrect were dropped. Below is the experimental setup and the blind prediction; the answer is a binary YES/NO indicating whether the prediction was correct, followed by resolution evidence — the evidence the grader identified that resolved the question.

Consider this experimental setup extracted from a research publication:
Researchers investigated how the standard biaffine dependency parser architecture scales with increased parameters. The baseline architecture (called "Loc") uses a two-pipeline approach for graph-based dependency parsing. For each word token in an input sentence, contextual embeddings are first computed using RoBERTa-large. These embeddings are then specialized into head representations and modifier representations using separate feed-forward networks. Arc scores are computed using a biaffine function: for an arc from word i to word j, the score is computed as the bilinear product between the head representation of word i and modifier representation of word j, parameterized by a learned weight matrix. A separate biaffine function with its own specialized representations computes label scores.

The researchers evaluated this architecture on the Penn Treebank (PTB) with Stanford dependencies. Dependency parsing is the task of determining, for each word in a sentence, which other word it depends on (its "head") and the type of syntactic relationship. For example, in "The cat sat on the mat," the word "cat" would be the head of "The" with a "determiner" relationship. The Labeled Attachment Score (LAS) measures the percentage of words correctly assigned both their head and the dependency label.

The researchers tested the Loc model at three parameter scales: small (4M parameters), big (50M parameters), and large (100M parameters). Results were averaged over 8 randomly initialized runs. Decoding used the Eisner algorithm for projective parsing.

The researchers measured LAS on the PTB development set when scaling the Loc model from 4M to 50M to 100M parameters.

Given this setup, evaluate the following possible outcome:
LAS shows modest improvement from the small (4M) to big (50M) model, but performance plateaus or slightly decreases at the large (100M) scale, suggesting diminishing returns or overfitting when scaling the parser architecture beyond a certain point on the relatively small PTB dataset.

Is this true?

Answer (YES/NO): NO